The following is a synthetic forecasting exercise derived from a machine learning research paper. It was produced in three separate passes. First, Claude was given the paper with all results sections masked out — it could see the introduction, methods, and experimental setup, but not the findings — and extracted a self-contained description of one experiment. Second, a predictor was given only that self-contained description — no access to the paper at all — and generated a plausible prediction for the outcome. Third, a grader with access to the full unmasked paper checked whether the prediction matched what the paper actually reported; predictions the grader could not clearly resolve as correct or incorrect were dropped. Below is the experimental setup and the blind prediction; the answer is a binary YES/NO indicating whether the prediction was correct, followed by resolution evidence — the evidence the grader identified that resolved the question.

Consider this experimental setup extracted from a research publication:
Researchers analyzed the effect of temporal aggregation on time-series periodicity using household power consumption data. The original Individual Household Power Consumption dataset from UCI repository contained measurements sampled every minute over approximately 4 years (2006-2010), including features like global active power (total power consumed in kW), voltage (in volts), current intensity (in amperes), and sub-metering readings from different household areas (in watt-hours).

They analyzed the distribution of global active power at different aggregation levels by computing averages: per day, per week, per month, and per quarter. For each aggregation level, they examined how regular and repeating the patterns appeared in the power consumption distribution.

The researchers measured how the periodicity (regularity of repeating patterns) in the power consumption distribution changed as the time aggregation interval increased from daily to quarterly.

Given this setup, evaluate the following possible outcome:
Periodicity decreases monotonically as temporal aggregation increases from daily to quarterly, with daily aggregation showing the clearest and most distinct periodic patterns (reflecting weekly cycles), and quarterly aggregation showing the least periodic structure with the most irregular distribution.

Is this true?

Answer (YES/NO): YES